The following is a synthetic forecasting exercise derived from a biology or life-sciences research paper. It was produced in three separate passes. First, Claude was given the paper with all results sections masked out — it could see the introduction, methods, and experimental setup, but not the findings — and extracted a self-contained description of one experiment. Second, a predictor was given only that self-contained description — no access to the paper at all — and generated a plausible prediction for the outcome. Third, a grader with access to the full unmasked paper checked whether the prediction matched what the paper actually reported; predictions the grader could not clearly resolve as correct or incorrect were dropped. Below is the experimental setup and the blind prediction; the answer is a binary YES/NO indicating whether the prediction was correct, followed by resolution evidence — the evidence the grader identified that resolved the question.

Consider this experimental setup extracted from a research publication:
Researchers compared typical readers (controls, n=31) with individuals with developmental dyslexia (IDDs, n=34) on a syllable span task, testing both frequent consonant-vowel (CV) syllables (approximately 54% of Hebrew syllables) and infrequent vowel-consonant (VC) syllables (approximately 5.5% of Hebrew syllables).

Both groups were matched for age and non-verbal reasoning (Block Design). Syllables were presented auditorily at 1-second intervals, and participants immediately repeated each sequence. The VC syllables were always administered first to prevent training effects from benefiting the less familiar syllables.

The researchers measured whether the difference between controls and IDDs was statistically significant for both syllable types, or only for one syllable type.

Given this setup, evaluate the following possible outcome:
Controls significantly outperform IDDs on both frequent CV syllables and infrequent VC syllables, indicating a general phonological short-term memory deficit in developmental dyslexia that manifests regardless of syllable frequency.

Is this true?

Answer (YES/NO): NO